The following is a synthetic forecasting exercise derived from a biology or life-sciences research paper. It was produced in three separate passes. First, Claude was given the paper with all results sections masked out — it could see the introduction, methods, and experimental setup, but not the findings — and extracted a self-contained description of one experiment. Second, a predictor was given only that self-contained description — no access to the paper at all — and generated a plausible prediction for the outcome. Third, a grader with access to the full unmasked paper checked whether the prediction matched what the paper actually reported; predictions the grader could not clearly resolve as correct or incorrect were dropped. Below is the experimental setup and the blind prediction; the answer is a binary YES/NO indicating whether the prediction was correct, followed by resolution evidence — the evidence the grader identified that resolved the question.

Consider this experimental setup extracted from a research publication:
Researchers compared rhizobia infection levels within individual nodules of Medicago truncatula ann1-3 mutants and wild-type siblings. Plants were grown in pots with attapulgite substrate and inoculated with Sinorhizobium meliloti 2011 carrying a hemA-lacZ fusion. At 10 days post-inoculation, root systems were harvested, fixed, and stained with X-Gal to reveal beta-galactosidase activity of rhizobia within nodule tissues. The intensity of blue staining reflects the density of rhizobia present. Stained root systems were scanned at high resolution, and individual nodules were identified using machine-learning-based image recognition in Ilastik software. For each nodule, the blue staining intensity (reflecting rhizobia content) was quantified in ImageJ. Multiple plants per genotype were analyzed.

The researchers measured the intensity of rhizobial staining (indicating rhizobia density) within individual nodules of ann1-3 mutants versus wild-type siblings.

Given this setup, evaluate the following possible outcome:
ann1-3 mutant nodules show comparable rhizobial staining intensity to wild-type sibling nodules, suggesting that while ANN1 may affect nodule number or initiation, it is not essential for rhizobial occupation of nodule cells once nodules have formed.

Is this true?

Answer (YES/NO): NO